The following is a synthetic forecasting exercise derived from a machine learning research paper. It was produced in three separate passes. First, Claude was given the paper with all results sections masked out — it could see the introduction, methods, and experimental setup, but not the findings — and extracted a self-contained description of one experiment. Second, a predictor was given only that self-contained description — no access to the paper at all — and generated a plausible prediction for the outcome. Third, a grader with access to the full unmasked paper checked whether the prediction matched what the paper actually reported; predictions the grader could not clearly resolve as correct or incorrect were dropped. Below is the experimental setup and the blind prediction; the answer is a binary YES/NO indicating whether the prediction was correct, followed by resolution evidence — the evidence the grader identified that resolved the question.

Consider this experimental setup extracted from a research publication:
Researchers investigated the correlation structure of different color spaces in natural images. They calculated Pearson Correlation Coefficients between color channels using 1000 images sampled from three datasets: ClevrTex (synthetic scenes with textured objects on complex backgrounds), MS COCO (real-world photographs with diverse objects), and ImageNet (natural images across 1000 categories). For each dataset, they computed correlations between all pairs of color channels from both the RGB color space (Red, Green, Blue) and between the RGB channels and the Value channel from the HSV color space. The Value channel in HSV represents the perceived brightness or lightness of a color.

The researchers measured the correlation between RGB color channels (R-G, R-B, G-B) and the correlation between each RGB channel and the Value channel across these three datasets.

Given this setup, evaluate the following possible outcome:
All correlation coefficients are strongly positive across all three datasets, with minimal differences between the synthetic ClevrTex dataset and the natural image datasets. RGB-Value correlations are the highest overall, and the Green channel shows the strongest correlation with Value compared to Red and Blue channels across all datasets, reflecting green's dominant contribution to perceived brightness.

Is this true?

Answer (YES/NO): NO